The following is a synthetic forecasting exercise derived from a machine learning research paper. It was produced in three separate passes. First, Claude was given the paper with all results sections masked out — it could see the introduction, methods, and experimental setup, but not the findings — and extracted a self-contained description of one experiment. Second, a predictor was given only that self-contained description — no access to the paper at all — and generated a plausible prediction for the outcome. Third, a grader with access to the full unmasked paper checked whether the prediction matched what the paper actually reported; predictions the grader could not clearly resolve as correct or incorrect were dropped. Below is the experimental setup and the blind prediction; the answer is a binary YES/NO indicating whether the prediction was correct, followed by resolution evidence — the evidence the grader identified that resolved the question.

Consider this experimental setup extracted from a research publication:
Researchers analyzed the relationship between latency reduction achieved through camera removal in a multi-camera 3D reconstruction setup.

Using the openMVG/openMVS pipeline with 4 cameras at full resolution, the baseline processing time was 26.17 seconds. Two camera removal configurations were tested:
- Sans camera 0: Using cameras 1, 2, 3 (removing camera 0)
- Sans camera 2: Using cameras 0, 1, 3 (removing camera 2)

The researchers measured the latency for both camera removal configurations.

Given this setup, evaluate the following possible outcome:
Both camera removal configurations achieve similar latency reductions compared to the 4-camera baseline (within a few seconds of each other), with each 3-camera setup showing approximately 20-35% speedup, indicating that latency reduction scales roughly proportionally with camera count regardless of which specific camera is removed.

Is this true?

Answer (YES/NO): NO